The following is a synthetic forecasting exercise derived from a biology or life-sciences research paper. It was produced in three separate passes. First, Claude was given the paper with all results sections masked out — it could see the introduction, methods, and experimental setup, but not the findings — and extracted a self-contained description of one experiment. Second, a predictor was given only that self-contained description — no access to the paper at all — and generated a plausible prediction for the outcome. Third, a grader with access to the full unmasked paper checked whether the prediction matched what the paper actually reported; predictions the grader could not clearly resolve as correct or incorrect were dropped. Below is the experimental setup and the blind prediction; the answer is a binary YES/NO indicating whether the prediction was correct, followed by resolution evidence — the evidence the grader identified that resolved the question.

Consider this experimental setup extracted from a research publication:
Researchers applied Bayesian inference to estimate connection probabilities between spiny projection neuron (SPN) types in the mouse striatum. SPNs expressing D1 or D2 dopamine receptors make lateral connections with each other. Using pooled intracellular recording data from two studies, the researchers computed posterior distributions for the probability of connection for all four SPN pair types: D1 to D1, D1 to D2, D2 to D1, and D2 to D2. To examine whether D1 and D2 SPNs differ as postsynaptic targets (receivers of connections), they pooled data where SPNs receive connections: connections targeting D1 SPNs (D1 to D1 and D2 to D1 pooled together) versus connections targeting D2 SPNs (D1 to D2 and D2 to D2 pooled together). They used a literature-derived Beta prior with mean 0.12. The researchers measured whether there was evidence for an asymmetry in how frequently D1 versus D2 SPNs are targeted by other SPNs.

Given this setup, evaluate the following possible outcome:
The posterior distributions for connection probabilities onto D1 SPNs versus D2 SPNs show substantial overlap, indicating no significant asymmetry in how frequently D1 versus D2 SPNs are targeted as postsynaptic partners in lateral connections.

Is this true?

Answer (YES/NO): YES